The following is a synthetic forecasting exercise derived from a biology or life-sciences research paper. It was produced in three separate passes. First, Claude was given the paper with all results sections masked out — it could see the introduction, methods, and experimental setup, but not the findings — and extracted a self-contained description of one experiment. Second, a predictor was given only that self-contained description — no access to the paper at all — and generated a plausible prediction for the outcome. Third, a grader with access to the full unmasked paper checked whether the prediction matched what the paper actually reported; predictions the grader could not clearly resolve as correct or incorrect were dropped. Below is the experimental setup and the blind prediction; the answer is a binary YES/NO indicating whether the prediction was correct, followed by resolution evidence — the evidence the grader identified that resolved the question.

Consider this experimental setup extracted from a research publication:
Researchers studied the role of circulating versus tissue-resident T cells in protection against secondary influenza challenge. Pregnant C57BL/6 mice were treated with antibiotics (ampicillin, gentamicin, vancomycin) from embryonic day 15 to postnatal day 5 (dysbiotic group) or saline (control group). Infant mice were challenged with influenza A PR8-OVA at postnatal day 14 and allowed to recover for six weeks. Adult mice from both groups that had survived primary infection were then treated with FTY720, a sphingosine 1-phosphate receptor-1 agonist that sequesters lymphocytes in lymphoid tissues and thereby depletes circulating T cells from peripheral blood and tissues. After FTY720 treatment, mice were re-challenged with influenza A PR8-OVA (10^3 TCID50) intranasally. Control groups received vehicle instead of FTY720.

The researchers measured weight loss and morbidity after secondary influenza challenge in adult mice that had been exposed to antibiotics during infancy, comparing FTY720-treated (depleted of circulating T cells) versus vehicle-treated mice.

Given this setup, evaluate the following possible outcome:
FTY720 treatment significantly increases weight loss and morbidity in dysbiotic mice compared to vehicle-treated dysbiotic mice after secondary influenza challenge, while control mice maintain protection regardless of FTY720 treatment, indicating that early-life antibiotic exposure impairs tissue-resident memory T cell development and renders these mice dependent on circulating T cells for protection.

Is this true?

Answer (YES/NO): NO